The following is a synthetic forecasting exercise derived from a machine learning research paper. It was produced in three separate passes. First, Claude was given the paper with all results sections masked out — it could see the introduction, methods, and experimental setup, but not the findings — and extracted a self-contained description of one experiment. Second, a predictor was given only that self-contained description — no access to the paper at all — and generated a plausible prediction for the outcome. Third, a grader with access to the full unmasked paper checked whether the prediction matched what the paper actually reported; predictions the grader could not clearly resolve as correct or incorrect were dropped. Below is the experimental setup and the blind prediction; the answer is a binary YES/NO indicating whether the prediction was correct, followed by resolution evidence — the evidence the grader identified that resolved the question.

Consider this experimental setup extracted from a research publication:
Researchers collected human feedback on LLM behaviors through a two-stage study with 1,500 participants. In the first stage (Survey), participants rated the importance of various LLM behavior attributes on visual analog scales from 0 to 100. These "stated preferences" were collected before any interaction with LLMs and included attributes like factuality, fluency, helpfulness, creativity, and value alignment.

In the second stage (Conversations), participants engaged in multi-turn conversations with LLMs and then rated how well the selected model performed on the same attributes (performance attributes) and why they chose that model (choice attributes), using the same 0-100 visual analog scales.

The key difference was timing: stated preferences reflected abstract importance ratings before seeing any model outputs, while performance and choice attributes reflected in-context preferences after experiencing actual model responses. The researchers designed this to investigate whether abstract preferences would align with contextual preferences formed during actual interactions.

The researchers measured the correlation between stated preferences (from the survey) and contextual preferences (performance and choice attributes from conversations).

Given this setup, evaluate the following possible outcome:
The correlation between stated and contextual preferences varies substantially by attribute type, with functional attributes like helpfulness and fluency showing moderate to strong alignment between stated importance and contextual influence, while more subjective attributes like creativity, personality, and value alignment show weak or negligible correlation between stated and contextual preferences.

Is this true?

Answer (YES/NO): NO